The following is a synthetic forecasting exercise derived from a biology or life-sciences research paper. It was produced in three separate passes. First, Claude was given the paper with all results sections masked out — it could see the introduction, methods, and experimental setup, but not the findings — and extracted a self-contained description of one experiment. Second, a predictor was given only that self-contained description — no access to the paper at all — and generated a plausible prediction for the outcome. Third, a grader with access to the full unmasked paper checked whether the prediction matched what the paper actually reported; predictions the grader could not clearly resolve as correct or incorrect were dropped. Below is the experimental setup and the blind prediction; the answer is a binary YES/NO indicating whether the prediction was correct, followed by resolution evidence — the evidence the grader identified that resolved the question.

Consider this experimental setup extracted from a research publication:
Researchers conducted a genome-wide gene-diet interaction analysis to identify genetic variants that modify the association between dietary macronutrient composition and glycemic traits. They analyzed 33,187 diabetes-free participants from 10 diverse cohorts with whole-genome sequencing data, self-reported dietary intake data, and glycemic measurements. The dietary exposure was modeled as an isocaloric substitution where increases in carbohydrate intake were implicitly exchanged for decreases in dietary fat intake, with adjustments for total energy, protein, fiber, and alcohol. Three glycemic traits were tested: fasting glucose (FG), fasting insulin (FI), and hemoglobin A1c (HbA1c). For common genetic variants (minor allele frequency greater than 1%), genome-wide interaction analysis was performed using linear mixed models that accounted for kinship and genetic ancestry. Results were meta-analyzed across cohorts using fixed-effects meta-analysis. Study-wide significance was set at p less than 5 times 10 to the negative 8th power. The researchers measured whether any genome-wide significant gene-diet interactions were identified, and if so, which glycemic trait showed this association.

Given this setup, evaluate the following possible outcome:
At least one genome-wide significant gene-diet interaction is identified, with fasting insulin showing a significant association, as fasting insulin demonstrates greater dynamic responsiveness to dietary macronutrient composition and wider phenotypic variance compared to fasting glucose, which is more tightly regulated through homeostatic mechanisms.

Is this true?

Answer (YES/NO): YES